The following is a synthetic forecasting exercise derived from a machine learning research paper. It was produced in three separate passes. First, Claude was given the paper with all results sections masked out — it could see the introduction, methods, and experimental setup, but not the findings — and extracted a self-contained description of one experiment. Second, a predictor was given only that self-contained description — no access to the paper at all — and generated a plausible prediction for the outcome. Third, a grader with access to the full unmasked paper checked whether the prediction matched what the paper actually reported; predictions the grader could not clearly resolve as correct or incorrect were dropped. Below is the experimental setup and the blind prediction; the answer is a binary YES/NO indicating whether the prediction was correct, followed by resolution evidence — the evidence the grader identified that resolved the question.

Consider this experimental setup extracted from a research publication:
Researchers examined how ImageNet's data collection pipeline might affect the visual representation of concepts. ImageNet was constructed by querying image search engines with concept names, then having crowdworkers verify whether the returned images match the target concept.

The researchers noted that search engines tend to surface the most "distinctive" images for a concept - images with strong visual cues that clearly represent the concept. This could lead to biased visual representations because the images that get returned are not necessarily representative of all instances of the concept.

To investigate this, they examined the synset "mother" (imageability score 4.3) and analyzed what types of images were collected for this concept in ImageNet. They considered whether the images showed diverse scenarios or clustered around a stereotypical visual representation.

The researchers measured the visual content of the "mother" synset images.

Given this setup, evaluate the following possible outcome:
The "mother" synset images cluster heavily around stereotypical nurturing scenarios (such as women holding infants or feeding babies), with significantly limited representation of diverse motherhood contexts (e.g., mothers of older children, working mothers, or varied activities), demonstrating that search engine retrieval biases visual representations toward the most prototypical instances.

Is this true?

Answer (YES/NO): YES